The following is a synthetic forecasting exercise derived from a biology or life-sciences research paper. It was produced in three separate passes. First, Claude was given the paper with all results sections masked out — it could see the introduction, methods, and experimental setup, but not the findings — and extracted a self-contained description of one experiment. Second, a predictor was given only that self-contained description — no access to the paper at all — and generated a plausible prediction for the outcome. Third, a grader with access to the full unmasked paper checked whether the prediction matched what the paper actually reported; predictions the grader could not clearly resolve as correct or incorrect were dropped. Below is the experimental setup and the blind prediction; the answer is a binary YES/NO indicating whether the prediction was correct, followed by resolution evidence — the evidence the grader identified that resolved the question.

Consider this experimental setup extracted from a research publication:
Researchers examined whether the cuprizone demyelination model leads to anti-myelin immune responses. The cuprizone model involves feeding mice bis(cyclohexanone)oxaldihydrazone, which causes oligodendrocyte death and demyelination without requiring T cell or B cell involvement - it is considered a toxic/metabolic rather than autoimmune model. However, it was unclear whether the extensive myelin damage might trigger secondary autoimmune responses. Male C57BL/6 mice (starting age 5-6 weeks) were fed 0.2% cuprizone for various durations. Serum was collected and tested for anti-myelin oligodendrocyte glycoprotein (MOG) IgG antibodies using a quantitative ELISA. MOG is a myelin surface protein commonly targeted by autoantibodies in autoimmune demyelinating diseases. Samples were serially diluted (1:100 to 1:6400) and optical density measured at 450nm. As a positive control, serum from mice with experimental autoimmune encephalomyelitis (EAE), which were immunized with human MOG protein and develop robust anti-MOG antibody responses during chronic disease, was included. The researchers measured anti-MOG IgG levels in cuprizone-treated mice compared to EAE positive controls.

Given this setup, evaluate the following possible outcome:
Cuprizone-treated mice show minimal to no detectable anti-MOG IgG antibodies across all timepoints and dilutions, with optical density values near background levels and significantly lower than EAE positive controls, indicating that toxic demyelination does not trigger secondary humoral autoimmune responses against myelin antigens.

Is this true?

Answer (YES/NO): YES